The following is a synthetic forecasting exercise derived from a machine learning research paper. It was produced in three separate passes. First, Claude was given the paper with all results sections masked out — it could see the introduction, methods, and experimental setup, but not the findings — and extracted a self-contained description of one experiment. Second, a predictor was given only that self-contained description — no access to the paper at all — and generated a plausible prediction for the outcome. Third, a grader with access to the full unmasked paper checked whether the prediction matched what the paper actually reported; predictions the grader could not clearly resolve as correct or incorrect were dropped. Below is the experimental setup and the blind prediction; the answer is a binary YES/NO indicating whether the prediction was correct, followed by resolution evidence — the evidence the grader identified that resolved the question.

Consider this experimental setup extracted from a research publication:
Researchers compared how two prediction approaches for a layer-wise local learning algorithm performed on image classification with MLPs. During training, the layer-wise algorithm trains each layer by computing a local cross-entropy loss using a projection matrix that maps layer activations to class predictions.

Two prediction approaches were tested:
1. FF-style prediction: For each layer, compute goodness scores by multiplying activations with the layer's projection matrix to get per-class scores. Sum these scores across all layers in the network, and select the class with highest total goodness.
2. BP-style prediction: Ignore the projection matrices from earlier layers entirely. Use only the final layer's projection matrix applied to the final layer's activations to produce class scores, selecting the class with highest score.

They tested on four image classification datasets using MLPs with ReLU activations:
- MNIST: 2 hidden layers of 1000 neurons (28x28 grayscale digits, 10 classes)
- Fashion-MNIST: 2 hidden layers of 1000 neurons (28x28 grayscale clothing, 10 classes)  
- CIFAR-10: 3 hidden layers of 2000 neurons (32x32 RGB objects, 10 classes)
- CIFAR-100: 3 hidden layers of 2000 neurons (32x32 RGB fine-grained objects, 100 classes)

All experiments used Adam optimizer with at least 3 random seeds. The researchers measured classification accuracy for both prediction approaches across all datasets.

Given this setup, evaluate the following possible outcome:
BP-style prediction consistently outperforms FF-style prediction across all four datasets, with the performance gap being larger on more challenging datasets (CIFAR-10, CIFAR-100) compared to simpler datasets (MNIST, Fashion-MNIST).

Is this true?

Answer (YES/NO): NO